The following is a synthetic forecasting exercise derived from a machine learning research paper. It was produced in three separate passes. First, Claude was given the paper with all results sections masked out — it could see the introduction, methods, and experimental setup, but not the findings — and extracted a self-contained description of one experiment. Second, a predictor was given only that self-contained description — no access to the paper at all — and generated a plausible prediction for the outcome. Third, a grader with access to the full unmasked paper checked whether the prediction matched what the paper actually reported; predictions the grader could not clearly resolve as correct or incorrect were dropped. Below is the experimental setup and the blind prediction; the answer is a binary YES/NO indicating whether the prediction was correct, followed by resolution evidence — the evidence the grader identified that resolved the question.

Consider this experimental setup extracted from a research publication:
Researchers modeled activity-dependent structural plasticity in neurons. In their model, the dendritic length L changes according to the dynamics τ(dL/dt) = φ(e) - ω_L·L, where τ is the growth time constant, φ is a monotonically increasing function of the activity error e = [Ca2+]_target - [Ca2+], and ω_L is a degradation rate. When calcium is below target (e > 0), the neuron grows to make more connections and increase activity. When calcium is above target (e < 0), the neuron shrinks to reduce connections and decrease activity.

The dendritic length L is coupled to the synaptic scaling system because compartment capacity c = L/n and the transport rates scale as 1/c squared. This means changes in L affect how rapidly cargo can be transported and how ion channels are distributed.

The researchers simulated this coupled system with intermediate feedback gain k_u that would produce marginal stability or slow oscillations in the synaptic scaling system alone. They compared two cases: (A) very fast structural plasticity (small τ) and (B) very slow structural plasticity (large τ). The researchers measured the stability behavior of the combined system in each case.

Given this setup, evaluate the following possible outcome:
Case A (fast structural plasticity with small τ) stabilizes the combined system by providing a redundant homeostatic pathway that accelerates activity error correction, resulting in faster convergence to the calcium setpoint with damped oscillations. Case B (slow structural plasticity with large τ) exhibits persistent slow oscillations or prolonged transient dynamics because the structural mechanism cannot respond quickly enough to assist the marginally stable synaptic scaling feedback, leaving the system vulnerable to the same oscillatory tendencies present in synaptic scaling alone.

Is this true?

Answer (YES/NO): NO